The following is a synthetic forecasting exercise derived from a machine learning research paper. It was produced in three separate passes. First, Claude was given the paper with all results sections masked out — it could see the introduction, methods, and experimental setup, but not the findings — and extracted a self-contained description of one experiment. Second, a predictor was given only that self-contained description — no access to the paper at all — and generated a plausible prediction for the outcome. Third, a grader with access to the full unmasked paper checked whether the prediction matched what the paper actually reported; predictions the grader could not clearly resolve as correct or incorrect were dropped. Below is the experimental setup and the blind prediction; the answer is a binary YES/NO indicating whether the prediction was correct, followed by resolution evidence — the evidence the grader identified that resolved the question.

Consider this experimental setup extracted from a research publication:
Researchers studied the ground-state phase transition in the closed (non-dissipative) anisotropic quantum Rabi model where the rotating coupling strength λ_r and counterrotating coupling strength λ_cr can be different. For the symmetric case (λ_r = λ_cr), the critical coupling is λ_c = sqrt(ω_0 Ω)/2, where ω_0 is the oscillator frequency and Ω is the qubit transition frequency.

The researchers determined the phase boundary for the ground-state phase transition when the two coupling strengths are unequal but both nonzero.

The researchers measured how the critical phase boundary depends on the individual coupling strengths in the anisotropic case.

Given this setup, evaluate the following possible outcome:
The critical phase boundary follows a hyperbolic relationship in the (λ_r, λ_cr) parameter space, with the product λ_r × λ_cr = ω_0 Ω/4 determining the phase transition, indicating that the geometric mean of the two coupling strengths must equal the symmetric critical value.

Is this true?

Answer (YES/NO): NO